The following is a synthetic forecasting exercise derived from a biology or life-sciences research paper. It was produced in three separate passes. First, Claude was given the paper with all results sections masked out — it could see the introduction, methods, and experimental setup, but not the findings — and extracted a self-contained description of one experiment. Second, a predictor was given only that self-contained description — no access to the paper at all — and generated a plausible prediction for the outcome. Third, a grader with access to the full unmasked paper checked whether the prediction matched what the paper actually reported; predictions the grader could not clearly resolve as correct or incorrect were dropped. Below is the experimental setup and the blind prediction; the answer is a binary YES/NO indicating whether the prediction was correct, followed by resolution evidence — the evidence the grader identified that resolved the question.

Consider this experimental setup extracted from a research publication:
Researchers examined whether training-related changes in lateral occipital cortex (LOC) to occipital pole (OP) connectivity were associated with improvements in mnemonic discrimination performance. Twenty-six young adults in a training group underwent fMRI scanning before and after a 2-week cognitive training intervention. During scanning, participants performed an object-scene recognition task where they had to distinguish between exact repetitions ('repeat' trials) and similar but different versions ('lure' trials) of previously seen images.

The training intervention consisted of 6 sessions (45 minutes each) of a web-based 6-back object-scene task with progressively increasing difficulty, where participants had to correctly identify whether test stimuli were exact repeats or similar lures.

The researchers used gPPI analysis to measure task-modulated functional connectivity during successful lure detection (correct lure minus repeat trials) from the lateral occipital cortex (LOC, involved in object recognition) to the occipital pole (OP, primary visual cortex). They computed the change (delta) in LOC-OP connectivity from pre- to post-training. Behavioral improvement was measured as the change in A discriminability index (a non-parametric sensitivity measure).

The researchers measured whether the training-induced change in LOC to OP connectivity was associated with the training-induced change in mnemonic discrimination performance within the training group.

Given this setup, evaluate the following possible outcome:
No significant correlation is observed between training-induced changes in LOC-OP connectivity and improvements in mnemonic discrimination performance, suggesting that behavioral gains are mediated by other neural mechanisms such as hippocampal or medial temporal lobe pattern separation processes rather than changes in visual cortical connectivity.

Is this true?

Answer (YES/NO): YES